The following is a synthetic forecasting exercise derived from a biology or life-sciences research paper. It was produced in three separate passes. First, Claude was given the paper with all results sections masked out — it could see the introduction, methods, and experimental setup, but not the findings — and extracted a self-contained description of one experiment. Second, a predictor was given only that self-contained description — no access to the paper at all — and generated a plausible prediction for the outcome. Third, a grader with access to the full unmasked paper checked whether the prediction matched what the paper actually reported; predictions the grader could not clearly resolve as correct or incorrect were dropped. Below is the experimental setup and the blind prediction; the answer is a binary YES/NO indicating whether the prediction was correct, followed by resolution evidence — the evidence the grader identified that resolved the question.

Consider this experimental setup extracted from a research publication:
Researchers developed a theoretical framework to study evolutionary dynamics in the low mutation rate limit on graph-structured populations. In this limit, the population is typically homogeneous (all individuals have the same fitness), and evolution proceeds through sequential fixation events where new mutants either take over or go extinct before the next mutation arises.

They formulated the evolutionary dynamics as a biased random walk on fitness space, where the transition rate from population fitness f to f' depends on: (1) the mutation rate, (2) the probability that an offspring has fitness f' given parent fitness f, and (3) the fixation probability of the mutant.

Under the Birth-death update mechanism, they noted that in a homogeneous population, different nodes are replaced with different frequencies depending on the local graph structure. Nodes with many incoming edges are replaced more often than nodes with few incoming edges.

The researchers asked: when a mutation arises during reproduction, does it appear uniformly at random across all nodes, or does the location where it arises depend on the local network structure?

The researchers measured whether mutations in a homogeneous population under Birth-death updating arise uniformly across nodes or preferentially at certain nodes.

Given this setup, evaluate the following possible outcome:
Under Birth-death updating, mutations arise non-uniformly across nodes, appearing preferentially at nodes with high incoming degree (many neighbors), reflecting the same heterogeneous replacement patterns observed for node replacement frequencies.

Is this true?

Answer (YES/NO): YES